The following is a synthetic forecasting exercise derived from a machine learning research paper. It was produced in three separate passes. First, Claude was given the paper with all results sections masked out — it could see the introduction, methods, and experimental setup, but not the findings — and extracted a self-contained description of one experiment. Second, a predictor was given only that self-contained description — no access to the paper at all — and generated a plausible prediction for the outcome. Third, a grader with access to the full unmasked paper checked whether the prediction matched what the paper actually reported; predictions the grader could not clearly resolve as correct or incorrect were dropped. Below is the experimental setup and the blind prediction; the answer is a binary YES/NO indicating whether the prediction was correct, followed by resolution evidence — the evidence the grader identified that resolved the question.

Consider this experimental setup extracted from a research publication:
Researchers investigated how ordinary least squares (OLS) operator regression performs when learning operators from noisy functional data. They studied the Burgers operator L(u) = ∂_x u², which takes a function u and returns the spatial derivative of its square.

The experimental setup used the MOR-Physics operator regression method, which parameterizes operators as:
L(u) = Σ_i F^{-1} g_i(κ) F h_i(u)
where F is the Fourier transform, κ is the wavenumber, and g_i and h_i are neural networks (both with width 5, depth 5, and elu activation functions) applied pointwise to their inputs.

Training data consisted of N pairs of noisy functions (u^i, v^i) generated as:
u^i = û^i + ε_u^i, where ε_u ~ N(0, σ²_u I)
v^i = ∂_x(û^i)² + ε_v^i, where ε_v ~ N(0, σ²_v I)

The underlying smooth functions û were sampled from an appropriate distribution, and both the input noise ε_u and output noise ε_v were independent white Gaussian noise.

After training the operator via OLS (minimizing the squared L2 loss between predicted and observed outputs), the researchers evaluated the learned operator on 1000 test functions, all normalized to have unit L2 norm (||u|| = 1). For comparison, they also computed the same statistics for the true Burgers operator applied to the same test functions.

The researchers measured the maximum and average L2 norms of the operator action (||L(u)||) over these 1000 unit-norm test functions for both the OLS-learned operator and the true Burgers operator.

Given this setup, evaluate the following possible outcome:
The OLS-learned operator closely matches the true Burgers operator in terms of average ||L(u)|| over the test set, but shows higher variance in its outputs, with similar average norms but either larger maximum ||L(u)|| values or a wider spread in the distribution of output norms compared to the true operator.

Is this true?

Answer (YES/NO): NO